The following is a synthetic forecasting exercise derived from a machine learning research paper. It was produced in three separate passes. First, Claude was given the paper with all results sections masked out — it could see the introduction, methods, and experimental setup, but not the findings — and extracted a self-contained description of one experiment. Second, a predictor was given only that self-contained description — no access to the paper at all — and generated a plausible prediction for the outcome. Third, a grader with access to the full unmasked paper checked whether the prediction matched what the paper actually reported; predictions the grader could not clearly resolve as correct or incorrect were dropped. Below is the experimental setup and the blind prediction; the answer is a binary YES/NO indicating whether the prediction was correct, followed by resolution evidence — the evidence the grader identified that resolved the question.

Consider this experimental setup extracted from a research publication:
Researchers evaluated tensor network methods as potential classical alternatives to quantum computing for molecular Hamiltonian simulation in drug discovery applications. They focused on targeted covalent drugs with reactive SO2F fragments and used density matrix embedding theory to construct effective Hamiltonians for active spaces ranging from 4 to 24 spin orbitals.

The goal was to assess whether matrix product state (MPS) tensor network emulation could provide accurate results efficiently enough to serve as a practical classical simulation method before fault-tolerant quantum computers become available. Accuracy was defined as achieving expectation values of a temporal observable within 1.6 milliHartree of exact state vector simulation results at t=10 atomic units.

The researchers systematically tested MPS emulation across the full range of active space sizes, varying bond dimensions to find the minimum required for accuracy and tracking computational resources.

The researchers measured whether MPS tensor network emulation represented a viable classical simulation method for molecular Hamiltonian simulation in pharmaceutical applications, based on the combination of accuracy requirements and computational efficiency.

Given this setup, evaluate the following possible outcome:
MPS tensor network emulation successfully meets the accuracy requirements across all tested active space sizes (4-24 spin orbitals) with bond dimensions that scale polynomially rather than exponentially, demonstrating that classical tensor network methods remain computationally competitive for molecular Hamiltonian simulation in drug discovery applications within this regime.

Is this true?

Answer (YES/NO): NO